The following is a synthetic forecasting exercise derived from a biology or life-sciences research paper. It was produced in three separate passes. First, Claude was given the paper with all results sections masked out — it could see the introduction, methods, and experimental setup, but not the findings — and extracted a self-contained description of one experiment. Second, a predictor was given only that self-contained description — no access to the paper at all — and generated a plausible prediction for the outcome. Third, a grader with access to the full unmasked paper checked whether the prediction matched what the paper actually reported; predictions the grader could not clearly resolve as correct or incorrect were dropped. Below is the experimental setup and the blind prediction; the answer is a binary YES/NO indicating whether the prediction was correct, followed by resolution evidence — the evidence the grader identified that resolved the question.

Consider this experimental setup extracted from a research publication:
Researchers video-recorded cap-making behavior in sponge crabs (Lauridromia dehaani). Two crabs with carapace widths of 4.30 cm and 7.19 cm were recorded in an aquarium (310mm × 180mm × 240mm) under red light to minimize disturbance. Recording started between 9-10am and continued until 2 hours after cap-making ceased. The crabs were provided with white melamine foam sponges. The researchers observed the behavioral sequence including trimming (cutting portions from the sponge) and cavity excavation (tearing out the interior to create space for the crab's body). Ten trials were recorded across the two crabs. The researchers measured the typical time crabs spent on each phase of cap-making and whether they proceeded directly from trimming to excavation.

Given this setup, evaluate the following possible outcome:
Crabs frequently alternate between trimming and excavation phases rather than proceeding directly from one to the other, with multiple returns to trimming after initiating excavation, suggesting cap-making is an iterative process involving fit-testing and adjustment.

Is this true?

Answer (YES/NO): NO